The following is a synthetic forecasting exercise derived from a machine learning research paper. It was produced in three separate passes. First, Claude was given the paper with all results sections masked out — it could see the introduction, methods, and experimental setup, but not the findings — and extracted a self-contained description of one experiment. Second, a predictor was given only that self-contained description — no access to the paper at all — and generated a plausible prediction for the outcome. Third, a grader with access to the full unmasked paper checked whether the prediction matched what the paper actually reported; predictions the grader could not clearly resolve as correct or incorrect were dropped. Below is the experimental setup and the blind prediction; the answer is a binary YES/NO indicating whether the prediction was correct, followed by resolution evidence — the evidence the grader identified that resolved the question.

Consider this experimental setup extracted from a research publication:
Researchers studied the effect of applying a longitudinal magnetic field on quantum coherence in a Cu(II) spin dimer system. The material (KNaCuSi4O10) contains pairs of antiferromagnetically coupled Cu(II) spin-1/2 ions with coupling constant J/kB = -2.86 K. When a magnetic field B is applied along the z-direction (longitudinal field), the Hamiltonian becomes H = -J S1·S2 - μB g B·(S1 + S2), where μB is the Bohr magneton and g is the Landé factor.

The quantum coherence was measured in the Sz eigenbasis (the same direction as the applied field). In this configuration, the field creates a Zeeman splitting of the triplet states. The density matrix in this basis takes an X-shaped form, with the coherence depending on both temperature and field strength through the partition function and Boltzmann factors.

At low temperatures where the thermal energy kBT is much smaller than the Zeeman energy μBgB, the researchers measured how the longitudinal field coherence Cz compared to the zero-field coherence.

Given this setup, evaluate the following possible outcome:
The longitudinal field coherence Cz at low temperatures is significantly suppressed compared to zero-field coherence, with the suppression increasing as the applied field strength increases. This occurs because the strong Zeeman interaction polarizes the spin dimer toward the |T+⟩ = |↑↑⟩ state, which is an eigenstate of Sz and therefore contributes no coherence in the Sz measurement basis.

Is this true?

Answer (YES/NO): NO